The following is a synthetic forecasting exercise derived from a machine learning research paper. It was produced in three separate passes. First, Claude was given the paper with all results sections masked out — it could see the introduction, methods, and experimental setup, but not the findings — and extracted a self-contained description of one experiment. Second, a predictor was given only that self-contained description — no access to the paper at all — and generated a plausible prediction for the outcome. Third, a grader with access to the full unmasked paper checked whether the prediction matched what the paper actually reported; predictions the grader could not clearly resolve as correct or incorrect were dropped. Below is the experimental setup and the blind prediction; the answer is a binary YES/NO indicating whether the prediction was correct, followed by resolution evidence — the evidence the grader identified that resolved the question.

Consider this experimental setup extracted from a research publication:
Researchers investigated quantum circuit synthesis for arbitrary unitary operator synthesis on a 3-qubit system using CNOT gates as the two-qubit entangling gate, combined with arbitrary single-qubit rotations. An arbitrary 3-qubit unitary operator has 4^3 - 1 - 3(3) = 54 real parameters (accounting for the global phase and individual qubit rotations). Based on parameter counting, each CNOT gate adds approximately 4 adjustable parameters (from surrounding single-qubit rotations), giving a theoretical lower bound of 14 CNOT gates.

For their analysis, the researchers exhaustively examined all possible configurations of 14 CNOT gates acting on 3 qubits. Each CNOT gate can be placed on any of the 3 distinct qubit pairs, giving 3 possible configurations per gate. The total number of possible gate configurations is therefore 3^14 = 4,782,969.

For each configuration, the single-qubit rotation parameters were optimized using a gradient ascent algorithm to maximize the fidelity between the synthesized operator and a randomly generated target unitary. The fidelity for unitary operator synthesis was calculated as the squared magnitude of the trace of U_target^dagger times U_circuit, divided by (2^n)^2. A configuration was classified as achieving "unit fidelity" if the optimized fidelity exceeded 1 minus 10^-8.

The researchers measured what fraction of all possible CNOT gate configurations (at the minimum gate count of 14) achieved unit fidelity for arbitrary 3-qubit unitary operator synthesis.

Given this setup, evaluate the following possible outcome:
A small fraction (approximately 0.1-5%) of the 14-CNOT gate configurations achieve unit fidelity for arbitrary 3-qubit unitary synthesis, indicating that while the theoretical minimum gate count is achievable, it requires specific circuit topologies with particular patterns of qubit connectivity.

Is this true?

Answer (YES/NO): NO